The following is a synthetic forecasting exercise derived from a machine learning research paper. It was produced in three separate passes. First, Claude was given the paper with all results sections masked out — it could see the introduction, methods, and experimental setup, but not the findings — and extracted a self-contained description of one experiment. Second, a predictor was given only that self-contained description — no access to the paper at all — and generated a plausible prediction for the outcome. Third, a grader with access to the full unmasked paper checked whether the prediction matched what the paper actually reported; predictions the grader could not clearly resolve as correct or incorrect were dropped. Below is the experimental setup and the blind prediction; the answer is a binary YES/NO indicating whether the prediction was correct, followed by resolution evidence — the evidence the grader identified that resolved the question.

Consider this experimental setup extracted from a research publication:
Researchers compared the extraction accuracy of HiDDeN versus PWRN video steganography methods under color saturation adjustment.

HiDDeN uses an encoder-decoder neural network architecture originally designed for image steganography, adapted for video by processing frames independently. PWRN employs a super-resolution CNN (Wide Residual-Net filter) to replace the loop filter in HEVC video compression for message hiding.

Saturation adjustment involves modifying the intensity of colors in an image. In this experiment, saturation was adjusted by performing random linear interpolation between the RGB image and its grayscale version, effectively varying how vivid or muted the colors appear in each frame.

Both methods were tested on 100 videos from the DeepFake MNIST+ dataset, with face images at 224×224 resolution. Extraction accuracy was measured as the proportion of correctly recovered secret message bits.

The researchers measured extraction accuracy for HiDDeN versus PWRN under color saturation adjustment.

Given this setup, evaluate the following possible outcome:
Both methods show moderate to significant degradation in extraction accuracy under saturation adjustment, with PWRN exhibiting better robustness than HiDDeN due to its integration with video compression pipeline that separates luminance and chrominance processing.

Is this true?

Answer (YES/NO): NO